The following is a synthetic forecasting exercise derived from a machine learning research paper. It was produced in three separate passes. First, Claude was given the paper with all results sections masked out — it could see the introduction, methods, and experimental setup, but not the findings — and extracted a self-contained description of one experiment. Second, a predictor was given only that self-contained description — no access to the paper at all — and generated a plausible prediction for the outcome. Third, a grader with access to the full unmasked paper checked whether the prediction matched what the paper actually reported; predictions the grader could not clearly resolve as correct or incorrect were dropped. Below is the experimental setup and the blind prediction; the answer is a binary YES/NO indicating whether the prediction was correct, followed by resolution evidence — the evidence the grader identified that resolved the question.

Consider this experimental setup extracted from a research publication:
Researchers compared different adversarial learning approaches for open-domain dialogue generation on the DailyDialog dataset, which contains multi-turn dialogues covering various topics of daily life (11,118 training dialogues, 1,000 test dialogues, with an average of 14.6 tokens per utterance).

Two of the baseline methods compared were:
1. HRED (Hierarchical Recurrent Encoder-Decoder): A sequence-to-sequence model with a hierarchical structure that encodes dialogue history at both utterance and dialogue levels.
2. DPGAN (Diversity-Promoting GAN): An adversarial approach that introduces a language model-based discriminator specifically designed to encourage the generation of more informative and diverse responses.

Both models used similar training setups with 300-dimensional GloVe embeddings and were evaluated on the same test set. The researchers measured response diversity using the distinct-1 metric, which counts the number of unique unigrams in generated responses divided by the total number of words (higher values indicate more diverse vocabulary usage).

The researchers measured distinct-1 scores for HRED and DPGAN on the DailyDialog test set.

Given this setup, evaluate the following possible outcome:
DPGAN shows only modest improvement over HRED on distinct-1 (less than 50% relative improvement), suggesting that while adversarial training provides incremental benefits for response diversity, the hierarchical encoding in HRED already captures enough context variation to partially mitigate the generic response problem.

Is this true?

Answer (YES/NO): NO